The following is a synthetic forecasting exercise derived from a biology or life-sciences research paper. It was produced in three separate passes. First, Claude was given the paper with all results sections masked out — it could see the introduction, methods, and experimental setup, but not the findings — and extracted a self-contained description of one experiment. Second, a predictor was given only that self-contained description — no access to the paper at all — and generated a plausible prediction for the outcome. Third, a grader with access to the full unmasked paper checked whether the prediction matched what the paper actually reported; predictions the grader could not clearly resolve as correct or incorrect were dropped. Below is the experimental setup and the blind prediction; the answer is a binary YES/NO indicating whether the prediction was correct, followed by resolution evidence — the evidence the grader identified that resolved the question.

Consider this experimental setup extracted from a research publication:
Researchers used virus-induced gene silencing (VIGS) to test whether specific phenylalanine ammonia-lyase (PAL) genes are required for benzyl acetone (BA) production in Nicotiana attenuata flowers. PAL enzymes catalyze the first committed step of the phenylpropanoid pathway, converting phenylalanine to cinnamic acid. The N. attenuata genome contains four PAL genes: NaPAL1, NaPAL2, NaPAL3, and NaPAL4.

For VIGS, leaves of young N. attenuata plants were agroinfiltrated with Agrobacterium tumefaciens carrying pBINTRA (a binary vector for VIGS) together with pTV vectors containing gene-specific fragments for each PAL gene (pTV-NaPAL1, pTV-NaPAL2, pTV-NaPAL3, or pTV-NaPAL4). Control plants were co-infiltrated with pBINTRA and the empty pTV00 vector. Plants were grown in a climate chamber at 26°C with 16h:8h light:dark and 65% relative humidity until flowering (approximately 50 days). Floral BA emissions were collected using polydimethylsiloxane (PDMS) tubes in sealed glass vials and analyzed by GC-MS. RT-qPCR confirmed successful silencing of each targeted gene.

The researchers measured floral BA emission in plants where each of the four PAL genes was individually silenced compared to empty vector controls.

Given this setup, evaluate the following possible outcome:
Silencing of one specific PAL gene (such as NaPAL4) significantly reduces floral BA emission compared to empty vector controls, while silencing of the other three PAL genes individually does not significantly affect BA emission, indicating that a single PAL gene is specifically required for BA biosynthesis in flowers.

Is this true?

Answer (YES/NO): YES